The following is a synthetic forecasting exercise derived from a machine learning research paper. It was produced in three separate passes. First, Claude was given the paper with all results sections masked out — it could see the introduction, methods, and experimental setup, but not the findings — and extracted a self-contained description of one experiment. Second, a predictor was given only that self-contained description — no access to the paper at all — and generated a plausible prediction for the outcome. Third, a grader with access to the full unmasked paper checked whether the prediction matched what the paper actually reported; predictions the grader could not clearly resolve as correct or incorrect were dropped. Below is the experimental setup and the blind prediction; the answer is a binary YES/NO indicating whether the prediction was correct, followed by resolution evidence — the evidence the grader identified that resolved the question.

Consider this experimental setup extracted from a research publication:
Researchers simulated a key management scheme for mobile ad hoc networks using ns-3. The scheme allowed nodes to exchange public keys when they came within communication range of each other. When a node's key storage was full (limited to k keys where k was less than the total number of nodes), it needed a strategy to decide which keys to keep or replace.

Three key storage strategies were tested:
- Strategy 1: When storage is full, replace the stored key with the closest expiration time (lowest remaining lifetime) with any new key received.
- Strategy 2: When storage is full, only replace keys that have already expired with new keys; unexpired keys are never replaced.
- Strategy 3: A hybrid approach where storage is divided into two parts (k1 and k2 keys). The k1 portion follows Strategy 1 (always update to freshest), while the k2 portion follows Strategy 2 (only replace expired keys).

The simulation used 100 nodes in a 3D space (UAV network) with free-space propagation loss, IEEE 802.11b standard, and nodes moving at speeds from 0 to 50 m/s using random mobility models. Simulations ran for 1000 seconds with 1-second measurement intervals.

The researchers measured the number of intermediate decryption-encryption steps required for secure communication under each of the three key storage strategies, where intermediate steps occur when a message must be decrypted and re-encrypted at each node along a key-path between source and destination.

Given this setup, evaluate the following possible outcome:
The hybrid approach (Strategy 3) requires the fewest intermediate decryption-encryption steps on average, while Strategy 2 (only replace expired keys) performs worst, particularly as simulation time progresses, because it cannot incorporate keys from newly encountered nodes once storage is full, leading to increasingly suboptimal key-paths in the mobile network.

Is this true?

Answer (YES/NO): NO